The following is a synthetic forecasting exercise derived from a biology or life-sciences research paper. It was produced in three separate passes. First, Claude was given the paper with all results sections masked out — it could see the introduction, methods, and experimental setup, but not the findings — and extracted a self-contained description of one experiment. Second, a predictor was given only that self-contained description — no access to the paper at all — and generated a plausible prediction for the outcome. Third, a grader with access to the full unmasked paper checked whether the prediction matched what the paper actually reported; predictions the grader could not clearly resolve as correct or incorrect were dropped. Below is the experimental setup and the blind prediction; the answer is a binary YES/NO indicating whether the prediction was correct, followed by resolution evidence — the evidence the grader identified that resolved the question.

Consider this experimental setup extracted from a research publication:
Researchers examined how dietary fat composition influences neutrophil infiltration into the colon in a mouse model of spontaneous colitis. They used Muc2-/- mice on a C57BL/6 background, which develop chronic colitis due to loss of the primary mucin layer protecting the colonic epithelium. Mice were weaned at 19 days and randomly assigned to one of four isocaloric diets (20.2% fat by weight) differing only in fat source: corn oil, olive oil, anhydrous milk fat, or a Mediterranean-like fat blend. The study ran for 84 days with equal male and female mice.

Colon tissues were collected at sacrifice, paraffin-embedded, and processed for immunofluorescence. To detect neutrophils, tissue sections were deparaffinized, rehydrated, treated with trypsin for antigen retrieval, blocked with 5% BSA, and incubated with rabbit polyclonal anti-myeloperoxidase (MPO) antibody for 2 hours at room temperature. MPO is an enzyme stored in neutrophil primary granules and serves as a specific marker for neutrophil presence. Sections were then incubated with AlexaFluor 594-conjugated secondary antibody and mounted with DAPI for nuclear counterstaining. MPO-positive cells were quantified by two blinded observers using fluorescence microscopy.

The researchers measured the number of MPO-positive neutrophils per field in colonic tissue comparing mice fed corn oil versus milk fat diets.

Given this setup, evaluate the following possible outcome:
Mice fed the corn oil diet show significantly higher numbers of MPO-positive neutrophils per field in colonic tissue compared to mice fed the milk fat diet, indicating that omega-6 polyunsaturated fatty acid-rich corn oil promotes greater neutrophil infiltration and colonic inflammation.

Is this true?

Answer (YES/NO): NO